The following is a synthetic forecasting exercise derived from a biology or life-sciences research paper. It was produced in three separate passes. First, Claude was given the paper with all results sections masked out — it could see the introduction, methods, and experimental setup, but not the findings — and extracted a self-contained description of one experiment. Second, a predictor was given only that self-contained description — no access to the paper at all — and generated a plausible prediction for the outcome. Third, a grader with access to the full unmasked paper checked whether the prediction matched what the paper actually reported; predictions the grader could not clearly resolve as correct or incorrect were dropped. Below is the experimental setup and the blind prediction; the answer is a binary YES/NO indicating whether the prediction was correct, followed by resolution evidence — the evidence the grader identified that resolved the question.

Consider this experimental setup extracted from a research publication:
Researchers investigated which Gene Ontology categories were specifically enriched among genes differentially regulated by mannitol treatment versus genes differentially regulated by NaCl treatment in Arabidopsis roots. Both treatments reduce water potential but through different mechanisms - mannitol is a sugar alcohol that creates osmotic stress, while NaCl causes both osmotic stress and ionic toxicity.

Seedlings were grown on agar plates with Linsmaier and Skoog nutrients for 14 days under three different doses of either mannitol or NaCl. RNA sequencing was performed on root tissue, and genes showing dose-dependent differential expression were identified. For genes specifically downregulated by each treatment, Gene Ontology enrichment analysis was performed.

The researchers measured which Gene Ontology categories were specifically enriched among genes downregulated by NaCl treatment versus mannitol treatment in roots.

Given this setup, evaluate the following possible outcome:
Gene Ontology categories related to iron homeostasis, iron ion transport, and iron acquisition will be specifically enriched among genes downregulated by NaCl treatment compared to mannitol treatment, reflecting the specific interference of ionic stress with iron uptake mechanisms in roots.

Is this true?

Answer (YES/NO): NO